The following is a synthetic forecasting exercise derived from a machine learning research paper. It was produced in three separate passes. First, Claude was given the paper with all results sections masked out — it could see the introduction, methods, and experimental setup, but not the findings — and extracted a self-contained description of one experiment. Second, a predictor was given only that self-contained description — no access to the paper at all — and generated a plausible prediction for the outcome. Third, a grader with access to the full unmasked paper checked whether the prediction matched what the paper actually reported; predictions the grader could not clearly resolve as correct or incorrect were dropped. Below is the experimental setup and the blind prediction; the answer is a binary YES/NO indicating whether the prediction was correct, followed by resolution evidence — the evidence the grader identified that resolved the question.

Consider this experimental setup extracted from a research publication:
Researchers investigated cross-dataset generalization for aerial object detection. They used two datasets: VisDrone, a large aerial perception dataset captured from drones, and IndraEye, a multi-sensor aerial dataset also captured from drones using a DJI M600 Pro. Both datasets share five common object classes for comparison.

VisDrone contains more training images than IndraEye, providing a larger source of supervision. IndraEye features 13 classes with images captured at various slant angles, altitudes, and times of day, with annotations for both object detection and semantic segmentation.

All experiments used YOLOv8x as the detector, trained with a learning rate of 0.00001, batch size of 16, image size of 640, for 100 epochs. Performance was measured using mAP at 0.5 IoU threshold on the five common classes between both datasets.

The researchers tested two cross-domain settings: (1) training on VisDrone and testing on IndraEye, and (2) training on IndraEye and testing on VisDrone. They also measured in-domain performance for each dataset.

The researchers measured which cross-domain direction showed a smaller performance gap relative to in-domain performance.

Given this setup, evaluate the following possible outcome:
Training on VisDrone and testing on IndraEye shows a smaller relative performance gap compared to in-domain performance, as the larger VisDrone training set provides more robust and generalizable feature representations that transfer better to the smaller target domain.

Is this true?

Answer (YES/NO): NO